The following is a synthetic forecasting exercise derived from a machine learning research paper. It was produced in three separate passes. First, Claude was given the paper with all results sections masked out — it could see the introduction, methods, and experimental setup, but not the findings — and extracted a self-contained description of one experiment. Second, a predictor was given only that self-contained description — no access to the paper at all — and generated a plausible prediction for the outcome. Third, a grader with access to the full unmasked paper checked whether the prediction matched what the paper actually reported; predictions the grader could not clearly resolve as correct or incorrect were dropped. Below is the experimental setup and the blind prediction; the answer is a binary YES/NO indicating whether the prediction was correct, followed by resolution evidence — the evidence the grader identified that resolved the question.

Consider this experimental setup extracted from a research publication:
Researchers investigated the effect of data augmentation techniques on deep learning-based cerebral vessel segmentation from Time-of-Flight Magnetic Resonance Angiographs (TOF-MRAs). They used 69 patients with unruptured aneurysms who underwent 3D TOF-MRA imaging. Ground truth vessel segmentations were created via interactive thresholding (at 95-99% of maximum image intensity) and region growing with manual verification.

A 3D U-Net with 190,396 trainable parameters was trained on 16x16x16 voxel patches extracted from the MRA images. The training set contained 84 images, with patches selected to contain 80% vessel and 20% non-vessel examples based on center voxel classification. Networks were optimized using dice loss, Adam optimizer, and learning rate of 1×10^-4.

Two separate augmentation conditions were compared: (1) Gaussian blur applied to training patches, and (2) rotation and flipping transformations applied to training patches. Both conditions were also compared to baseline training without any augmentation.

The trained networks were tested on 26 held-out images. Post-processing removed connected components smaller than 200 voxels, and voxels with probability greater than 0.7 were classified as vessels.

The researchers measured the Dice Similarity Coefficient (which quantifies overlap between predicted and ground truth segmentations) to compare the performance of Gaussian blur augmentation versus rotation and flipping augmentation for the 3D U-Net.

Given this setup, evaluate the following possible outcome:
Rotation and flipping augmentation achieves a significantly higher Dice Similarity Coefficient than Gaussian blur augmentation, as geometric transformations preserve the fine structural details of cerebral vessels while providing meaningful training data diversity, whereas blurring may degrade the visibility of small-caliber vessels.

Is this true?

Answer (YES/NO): NO